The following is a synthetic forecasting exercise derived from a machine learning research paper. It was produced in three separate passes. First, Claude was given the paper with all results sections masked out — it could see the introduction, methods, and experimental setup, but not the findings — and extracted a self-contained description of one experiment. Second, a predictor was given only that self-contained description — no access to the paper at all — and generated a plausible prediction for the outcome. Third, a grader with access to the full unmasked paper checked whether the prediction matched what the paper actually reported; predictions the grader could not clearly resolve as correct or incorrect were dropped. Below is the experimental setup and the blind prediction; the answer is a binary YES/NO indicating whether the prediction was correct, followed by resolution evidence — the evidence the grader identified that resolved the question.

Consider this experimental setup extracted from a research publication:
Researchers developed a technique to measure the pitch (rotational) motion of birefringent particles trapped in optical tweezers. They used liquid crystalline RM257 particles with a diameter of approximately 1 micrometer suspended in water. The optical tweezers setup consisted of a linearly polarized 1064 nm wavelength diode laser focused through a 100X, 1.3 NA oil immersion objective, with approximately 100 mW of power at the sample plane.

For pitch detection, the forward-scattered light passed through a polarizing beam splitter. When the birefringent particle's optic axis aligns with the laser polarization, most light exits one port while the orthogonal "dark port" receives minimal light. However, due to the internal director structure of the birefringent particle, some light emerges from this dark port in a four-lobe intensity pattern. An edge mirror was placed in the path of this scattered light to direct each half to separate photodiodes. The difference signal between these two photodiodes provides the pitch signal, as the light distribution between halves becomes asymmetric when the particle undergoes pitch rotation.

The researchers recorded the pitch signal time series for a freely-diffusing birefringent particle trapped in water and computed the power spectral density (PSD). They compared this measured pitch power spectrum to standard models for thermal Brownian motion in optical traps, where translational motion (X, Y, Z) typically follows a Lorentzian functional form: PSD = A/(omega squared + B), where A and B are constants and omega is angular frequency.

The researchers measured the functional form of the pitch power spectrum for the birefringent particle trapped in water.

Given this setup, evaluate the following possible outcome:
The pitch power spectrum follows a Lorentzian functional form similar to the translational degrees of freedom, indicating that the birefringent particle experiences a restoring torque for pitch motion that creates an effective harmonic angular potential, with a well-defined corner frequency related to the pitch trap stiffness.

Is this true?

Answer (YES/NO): YES